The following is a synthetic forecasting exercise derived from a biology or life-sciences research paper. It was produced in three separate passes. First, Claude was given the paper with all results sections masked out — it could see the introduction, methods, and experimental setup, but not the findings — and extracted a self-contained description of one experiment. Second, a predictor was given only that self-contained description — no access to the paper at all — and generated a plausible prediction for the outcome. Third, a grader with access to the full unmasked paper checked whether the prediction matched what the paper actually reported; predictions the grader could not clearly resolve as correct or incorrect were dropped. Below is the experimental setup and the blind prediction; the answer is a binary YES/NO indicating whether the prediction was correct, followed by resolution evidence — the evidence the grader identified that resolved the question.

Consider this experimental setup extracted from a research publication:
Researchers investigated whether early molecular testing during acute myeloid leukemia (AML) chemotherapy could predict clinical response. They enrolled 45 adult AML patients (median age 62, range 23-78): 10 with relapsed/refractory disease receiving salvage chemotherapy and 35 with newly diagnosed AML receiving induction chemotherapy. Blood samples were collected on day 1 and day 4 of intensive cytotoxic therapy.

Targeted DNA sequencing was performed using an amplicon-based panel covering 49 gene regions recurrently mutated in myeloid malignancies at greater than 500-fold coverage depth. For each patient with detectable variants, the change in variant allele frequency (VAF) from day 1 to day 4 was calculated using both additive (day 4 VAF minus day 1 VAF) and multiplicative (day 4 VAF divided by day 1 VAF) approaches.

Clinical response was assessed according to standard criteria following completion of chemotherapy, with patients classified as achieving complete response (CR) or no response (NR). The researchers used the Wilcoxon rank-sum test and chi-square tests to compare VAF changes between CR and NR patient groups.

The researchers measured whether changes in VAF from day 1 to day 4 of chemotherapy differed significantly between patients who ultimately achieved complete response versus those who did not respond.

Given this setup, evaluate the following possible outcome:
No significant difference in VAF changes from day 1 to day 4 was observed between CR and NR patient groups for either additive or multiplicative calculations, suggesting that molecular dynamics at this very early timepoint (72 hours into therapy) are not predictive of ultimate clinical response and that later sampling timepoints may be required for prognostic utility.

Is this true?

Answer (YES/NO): YES